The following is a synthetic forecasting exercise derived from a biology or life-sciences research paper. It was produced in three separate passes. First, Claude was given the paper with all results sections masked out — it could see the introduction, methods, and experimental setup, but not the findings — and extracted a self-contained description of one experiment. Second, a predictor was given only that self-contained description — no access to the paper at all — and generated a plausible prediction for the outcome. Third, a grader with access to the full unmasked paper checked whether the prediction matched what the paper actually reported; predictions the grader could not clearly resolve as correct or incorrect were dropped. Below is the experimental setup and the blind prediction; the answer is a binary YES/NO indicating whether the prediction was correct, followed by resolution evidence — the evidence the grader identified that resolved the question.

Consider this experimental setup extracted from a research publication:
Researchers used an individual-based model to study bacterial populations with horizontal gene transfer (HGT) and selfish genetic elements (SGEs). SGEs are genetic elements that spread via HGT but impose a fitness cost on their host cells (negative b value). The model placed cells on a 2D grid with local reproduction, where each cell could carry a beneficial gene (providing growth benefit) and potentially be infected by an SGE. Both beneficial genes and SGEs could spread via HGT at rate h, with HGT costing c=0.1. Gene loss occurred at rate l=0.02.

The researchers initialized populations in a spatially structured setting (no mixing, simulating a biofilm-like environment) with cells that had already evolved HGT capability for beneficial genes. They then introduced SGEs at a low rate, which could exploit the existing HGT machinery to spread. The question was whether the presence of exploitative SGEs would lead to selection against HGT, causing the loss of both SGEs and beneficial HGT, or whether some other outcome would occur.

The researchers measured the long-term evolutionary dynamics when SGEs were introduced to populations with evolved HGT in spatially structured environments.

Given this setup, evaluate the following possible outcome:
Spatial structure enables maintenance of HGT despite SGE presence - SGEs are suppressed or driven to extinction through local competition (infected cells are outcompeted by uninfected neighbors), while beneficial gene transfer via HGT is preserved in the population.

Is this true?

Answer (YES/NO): NO